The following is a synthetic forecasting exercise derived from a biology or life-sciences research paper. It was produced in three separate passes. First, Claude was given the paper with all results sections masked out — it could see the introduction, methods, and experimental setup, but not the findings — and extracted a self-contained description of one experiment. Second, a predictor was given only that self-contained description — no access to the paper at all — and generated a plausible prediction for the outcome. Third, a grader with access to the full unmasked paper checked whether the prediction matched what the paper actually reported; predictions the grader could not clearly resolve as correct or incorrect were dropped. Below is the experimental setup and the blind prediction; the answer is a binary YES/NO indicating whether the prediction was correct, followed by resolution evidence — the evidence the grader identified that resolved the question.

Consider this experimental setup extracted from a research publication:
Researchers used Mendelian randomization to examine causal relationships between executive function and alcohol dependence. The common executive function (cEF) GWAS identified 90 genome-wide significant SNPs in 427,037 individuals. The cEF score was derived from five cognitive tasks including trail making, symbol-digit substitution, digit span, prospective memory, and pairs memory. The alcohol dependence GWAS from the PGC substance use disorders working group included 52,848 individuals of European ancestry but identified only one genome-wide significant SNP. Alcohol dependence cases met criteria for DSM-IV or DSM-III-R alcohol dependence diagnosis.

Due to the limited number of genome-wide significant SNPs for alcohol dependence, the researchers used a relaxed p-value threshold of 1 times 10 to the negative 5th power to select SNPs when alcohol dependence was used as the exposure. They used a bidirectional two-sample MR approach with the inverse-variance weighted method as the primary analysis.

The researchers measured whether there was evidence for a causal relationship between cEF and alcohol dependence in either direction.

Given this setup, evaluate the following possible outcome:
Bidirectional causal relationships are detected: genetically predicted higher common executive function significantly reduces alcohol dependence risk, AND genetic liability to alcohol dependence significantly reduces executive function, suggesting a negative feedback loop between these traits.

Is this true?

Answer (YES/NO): NO